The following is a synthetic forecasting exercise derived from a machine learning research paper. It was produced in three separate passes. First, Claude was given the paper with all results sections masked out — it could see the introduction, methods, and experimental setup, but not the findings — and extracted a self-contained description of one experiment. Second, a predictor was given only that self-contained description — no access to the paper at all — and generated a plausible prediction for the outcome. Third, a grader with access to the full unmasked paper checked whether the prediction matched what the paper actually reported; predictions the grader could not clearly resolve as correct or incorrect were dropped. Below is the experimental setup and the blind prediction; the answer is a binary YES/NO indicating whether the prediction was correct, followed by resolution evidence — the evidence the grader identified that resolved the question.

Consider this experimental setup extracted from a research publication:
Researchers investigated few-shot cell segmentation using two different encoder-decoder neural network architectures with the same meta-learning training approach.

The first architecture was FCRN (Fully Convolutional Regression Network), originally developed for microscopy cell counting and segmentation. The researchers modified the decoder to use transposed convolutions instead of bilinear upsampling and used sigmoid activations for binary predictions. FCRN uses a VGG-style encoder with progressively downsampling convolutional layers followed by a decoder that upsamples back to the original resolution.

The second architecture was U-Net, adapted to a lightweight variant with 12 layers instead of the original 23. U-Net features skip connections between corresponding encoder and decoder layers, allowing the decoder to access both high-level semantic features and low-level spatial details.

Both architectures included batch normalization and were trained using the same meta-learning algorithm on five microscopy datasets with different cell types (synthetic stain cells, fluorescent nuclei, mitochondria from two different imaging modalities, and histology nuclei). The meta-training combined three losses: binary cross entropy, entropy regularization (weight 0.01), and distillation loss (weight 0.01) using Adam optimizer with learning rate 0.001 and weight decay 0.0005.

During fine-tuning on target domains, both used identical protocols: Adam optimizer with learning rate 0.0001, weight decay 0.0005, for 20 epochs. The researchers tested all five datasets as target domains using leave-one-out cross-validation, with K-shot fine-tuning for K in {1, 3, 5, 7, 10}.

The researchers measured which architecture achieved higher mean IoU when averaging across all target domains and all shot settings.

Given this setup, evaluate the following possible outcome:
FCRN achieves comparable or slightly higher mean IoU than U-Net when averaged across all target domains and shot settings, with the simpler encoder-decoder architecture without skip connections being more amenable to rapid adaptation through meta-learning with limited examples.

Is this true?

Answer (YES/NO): NO